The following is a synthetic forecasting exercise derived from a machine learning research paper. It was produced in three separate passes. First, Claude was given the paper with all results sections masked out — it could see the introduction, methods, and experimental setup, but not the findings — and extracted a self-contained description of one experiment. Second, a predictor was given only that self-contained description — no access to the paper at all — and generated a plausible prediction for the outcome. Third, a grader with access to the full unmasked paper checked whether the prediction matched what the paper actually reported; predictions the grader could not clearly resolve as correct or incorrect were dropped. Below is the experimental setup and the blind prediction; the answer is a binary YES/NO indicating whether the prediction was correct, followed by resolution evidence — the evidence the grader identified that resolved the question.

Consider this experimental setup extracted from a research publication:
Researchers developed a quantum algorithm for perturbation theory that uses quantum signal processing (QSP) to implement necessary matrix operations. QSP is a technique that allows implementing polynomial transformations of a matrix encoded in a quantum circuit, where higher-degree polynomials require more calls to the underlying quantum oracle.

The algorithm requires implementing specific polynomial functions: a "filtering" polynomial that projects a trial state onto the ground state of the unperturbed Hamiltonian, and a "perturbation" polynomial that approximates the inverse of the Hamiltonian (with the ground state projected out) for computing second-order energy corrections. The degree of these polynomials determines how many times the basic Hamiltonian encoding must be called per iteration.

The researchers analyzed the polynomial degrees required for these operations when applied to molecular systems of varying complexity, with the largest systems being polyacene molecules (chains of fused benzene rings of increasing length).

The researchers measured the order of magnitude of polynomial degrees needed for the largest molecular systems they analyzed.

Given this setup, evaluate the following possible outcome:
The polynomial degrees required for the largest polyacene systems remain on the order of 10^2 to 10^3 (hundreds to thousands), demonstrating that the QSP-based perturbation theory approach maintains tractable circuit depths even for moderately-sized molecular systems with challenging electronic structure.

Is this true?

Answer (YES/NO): NO